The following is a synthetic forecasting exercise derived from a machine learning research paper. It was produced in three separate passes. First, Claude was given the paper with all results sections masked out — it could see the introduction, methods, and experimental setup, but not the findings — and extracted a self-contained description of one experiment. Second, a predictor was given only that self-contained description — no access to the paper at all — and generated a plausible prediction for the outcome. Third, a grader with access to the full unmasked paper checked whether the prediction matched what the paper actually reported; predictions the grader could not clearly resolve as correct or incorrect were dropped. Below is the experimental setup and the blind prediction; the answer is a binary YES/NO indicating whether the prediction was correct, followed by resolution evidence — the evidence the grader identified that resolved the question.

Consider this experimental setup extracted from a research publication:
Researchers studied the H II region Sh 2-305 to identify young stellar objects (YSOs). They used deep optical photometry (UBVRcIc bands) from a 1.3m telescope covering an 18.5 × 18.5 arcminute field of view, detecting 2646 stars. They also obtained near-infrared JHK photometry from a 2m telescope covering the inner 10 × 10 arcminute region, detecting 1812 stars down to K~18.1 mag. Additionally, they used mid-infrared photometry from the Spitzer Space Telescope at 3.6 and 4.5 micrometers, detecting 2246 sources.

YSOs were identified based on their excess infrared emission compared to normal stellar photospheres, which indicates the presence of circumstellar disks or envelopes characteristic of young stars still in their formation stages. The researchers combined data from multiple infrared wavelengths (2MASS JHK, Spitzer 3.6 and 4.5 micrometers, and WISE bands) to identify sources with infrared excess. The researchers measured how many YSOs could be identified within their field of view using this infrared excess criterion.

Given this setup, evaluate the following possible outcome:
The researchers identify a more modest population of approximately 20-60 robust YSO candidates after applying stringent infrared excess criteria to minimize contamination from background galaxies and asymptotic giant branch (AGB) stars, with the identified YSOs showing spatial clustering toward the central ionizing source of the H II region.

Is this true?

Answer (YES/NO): NO